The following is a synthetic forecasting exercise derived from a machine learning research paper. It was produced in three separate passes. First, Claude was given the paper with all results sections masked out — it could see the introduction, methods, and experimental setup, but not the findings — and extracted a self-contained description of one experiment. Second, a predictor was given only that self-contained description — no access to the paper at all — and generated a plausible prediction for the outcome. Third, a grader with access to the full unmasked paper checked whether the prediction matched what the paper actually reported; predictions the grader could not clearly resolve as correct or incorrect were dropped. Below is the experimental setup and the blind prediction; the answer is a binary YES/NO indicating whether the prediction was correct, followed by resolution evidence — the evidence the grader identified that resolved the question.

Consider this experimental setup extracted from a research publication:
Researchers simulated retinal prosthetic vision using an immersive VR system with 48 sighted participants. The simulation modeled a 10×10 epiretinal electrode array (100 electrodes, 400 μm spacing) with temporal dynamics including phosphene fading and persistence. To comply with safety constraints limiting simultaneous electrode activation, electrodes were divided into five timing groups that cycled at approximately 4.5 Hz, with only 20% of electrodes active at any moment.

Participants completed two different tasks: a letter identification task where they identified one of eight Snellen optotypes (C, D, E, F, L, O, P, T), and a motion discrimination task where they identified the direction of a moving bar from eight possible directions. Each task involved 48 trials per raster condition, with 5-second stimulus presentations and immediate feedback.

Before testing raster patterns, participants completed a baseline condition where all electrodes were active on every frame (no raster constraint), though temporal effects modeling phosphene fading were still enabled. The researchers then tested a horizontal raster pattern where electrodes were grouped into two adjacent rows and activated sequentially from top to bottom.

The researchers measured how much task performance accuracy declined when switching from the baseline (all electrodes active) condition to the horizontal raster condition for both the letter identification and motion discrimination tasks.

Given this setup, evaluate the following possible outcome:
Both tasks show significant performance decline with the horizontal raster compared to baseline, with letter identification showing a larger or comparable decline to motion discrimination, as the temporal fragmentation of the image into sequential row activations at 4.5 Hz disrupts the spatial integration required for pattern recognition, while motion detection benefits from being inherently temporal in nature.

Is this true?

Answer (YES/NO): NO